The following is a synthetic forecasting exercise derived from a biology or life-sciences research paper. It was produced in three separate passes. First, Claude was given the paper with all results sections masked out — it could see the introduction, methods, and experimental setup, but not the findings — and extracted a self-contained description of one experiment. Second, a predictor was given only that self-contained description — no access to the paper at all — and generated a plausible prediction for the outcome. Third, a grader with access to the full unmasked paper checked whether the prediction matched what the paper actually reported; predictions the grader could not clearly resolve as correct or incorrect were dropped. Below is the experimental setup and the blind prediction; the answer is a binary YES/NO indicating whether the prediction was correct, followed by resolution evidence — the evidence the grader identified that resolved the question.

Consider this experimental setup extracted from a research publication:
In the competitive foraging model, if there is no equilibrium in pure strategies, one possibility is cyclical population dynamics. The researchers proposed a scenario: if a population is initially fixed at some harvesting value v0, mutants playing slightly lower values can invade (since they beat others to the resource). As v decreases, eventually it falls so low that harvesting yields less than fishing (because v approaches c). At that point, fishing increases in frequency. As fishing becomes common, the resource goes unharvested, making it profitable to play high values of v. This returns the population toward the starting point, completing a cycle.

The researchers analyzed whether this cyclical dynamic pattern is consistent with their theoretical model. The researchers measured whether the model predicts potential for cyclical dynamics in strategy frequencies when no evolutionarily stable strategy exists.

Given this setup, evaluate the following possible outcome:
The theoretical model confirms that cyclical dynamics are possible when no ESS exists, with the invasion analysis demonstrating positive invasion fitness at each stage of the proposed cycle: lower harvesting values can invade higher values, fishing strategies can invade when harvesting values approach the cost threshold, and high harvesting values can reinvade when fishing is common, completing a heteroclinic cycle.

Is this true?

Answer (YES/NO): YES